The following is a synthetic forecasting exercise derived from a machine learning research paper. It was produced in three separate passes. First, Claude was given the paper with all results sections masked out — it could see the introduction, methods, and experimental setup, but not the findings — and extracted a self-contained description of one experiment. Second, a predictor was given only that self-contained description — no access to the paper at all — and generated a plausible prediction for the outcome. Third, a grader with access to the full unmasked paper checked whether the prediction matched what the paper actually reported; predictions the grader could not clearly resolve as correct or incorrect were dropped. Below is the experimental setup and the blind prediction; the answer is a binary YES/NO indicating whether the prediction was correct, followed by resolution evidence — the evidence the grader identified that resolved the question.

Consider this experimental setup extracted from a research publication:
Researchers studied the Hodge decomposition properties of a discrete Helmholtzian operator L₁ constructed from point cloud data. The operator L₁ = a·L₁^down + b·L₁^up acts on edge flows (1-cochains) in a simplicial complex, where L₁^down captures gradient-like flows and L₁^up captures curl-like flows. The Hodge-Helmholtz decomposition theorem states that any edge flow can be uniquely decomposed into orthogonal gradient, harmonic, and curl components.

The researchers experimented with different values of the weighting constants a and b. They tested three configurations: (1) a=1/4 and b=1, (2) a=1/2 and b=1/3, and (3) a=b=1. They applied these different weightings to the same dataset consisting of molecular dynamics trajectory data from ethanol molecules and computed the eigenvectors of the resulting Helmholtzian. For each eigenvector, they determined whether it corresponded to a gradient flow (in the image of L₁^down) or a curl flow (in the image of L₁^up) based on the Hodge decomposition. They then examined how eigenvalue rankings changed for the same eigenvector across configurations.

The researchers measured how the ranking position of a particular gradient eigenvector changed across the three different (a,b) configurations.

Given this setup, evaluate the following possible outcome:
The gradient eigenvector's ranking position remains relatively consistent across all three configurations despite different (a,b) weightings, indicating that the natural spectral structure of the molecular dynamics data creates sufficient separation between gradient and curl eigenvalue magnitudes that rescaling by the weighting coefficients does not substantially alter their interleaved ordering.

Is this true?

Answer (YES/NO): NO